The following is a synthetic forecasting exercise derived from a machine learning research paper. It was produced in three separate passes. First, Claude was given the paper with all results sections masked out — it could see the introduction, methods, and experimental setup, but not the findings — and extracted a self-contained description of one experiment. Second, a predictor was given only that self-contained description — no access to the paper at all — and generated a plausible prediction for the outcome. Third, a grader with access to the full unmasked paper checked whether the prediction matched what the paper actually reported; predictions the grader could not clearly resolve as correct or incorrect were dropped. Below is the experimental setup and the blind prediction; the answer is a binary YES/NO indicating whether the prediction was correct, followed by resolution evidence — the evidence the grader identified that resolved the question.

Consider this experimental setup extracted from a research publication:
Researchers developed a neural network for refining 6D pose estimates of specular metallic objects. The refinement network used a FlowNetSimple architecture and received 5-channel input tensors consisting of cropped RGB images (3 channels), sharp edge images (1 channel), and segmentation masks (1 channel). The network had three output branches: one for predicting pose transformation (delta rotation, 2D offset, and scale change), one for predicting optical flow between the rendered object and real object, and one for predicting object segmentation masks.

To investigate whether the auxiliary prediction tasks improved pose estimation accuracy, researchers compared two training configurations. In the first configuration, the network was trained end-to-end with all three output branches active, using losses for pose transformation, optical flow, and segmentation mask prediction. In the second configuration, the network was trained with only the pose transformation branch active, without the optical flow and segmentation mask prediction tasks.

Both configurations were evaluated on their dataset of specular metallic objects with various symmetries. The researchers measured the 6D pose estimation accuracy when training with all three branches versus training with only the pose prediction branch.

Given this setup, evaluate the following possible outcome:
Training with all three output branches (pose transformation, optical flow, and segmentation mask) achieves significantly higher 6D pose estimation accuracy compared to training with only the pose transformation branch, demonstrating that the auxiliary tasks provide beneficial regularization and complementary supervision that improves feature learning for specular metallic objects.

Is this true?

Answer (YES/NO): YES